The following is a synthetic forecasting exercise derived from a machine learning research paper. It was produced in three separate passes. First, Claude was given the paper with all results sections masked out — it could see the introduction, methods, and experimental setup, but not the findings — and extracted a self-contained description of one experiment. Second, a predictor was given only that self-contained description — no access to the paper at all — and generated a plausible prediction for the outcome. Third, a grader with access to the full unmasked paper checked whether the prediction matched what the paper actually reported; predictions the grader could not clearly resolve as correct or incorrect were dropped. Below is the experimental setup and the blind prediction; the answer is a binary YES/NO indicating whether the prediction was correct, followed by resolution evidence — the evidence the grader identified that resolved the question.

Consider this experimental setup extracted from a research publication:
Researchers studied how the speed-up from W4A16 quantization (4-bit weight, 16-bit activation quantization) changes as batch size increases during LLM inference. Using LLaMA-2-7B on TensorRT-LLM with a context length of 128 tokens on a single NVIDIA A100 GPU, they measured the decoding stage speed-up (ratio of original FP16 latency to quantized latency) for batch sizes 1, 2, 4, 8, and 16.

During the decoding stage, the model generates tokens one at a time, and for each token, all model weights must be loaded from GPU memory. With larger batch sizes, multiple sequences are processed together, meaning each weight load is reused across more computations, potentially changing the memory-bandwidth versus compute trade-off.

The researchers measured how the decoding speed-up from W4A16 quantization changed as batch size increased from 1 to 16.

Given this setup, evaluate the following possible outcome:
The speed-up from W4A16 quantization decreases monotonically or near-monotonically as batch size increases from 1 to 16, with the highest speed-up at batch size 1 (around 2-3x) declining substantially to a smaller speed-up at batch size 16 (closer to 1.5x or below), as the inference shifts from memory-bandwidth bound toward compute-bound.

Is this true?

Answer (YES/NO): YES